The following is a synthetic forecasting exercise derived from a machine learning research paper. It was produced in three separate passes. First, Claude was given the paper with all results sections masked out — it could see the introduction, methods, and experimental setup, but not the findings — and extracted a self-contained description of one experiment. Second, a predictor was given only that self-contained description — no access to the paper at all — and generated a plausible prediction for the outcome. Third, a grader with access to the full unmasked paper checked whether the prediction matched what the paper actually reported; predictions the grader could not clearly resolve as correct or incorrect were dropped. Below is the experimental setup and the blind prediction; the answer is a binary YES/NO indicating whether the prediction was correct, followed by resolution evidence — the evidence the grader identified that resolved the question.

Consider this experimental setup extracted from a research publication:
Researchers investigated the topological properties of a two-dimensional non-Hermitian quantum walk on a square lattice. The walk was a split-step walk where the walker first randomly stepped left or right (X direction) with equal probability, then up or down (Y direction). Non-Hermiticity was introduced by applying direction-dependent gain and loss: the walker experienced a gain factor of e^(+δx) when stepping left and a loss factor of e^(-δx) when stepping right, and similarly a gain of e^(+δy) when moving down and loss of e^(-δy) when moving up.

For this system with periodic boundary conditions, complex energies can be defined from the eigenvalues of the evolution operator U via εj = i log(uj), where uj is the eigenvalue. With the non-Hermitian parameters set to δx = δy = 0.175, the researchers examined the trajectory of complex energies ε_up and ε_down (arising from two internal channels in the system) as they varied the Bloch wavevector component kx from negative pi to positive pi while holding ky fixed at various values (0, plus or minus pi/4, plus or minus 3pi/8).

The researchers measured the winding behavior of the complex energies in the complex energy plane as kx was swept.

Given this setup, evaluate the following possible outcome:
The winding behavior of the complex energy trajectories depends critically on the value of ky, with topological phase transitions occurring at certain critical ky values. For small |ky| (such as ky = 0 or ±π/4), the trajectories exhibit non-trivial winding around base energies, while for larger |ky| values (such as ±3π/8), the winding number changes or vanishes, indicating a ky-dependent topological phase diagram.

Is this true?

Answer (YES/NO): NO